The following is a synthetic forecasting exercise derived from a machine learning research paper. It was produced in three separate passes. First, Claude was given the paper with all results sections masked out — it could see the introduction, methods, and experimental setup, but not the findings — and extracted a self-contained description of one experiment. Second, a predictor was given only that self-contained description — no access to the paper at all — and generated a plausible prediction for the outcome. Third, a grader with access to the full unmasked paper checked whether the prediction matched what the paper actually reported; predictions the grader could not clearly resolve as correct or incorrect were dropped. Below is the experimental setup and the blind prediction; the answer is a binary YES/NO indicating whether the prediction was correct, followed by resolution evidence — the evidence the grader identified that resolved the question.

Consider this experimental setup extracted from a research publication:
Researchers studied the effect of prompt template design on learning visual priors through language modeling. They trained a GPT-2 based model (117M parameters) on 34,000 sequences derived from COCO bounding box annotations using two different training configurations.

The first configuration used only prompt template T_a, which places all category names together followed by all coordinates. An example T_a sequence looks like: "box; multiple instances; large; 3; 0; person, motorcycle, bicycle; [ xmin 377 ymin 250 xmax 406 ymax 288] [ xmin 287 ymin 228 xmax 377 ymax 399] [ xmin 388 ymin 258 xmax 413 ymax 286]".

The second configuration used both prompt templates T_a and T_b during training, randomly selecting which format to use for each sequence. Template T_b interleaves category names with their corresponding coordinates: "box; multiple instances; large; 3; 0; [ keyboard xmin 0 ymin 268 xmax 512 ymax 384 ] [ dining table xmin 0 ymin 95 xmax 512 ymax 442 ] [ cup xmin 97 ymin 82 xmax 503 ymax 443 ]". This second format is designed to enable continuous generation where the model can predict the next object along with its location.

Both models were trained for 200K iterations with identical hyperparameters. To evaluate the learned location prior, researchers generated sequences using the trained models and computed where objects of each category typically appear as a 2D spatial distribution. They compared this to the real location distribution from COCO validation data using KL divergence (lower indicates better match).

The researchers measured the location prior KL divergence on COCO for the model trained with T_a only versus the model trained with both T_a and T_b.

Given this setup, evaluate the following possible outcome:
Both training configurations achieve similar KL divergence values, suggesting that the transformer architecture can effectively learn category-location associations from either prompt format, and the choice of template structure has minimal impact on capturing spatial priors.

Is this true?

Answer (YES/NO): YES